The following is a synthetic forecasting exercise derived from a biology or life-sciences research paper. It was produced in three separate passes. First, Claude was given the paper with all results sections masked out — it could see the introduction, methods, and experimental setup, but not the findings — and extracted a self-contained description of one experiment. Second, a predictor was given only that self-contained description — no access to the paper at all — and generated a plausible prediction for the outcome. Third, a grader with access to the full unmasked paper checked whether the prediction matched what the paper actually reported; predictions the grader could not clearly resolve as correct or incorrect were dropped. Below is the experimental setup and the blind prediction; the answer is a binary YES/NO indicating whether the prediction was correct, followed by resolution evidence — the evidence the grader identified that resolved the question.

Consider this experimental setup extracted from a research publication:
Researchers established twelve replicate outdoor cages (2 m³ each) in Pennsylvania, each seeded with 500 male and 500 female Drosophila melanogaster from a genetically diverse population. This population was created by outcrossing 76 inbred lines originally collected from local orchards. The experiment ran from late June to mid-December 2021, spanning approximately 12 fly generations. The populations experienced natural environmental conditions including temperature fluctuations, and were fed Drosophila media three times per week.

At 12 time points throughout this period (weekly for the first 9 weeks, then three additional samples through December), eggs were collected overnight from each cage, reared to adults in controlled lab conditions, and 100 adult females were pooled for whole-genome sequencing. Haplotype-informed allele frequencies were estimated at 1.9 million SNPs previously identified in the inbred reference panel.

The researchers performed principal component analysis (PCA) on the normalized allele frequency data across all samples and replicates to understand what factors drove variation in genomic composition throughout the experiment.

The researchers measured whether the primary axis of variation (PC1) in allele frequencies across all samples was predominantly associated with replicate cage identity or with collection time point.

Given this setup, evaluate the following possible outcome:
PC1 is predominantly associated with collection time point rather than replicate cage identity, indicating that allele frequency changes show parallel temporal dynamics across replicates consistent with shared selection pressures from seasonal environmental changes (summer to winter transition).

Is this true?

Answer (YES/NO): YES